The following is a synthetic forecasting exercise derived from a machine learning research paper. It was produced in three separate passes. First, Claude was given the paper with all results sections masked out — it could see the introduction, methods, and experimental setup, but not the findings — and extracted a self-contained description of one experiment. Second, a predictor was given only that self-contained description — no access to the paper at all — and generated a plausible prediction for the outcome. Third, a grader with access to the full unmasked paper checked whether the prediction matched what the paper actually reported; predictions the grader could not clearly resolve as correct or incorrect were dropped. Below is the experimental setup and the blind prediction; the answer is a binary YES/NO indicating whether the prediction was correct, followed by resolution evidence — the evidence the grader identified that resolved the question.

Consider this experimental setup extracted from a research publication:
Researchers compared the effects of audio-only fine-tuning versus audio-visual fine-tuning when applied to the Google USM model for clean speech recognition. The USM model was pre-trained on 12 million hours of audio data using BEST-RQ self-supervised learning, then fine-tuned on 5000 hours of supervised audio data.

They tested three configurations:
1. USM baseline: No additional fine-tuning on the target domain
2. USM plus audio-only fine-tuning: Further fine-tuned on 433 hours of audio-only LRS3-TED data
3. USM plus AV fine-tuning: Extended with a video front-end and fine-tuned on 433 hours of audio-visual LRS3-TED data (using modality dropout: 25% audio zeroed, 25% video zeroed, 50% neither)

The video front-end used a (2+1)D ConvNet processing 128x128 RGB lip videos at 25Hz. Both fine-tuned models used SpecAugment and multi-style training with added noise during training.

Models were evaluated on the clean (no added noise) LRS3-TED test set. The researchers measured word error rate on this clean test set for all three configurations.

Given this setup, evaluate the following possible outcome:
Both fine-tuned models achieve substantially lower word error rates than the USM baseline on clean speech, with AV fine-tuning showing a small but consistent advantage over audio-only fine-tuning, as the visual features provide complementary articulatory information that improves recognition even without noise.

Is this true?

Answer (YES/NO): NO